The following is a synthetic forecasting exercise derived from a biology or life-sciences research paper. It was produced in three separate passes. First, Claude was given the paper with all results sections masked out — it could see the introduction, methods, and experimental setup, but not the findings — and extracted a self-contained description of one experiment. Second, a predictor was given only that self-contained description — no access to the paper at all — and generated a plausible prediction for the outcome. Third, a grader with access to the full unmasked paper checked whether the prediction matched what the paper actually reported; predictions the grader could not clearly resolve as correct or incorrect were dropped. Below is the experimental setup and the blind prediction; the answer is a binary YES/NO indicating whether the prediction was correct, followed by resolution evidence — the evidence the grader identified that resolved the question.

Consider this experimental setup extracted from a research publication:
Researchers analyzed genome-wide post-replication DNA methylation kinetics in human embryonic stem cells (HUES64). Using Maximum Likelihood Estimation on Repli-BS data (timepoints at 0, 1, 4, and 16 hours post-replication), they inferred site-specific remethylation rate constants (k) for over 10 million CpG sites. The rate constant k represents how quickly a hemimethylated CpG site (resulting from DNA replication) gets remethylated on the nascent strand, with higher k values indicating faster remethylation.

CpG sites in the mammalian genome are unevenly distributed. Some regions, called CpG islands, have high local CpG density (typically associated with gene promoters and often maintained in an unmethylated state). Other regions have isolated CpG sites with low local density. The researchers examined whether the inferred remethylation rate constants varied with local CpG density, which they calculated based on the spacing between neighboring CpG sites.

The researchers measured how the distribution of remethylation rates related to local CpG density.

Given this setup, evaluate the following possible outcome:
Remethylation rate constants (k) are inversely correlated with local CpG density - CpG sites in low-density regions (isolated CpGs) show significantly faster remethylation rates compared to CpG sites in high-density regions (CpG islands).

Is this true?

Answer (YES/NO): NO